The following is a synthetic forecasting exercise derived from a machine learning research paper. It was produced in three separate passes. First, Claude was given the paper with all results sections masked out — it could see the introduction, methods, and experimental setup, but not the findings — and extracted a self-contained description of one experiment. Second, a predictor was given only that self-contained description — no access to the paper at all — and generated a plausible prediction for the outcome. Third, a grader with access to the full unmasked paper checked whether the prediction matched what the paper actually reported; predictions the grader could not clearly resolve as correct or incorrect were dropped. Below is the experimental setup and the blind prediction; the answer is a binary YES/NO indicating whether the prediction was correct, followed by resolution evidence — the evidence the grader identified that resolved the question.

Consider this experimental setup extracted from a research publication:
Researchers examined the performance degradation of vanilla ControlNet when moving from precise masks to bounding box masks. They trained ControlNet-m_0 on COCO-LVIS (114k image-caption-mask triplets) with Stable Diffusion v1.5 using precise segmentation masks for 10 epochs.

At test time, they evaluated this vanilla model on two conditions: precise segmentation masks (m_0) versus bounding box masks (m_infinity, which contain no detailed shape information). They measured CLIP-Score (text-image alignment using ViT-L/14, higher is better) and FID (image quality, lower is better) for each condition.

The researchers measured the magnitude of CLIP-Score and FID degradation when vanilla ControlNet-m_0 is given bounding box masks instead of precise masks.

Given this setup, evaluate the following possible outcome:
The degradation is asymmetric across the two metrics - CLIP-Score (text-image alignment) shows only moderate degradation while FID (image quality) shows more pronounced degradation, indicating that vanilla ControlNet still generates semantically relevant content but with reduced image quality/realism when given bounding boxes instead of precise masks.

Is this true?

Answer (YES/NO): NO